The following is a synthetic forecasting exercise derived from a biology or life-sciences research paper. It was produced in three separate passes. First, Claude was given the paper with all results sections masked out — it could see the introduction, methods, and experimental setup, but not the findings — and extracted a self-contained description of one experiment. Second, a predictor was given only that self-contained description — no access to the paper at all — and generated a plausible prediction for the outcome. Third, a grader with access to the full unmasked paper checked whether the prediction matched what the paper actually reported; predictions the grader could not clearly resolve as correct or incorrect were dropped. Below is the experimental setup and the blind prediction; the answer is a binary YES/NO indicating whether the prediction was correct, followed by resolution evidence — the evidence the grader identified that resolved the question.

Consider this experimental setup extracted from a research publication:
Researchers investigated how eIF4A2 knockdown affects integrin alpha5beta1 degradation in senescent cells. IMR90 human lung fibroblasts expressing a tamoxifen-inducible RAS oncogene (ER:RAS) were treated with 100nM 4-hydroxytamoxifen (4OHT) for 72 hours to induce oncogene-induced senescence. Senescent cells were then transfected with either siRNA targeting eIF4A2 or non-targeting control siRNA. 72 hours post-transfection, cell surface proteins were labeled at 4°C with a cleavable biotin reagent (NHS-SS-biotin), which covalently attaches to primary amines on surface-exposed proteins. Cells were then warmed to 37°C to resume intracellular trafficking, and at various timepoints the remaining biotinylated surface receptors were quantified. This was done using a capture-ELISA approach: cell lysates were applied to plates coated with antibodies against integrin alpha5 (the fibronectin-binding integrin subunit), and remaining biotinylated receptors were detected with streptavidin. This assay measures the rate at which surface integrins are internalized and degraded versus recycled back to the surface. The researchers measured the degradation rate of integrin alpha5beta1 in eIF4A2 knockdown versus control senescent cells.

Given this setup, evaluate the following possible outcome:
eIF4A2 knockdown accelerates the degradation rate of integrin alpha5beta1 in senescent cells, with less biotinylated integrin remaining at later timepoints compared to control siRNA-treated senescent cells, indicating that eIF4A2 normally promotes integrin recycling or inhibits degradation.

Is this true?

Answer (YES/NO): YES